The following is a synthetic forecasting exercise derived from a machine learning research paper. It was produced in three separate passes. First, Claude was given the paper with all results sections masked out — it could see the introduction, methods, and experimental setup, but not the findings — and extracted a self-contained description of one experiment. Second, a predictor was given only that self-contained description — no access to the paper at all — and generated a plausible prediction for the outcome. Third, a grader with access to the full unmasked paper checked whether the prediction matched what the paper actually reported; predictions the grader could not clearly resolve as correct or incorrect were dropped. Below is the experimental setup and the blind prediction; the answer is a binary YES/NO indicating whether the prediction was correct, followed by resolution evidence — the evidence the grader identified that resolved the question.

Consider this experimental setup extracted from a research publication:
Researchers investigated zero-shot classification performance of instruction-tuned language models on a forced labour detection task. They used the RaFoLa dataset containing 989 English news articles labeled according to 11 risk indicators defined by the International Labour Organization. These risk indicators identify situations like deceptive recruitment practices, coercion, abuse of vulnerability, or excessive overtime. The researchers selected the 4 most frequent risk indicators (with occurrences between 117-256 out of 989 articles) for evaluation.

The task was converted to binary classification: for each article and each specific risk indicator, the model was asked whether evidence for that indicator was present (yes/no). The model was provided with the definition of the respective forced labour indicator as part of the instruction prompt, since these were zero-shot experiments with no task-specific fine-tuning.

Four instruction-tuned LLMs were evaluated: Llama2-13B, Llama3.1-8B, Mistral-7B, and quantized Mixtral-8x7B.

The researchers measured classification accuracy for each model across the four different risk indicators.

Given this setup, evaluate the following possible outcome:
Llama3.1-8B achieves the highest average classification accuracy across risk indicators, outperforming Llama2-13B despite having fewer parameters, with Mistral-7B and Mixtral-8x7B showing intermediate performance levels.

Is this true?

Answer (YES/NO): NO